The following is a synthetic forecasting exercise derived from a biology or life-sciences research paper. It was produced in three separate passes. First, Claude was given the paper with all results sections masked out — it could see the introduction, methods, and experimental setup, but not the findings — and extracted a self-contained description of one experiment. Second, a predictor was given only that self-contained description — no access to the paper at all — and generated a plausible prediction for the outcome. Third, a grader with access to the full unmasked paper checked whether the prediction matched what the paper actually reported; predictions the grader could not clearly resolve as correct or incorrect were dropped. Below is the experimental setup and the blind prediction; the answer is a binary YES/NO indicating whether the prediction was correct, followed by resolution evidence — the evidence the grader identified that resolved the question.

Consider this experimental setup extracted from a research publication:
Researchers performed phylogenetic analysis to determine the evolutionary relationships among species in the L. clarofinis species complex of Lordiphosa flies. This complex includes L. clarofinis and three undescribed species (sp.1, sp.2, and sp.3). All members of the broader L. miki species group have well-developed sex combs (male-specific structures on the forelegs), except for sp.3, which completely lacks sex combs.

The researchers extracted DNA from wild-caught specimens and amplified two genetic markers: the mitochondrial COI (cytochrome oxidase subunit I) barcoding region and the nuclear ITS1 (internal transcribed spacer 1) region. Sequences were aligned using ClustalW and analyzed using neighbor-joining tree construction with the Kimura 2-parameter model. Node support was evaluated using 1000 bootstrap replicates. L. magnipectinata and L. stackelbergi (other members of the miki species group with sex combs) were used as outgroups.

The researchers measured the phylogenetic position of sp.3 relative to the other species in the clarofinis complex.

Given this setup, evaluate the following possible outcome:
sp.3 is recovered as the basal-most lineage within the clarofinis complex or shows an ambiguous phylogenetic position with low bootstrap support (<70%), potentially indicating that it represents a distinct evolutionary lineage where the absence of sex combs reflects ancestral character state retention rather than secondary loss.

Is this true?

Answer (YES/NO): NO